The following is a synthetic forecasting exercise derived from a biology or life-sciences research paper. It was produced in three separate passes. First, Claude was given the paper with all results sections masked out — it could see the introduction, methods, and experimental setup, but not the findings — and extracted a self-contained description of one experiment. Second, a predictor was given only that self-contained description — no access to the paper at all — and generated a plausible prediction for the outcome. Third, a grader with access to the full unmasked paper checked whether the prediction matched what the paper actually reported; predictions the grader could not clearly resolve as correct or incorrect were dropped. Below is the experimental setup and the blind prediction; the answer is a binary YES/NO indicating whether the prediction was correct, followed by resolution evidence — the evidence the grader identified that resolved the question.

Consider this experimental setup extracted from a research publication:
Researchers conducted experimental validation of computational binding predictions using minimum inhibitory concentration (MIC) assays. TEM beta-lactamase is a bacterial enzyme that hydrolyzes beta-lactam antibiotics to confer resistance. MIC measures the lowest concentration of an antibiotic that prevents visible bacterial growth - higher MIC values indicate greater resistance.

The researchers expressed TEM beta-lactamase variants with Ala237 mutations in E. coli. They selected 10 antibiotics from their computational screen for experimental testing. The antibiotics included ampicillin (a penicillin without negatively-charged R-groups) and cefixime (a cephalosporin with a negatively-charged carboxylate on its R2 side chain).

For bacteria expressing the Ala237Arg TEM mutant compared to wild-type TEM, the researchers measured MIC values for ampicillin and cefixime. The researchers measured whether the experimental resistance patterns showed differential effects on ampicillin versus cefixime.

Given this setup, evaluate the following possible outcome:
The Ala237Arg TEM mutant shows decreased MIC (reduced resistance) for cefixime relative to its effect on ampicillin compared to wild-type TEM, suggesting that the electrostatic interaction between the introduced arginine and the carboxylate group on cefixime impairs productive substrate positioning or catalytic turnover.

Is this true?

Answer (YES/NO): NO